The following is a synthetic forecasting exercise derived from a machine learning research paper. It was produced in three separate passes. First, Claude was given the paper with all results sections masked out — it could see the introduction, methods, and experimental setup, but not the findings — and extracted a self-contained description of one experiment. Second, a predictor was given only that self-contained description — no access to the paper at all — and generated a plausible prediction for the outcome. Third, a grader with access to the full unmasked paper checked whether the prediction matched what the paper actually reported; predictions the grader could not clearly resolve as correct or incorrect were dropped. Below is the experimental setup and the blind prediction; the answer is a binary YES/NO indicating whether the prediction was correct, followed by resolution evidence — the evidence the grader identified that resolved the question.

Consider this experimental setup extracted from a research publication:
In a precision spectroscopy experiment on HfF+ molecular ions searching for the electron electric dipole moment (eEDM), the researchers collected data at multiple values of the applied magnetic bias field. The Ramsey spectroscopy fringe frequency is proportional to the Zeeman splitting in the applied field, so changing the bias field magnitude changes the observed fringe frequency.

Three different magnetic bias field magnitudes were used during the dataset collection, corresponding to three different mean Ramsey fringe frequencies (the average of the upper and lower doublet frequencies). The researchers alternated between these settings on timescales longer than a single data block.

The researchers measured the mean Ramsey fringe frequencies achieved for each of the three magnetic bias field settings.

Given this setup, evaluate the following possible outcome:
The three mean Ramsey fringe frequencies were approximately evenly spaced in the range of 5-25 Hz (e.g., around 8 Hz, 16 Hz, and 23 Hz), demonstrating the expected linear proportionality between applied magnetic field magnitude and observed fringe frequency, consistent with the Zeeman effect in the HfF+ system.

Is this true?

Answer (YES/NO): NO